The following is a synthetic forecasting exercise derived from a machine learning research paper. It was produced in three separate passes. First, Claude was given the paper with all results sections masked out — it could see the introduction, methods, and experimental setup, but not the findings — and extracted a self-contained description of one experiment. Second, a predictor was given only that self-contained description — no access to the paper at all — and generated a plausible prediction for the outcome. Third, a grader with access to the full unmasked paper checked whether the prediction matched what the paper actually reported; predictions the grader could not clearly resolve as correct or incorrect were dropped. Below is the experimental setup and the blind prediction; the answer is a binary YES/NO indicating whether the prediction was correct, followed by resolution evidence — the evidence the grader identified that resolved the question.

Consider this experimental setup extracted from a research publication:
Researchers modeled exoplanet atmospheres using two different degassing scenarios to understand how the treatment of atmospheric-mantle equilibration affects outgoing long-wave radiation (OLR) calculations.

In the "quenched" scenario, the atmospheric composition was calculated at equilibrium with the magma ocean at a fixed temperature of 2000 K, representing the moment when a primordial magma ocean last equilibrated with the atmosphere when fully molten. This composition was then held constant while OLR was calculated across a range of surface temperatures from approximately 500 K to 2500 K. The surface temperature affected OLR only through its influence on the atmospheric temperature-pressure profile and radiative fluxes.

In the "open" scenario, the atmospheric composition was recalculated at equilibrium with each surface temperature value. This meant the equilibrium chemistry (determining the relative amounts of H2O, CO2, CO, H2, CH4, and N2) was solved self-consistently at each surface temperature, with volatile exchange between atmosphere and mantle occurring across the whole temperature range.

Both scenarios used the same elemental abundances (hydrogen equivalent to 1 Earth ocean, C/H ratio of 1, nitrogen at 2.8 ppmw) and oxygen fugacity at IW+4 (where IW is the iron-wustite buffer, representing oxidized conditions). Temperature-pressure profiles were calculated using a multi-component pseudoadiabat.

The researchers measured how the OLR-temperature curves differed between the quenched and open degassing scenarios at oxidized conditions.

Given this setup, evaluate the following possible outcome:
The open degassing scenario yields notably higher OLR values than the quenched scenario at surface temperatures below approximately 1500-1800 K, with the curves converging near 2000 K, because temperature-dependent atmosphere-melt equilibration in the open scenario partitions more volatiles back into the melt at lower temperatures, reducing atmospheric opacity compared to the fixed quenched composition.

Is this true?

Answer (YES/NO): NO